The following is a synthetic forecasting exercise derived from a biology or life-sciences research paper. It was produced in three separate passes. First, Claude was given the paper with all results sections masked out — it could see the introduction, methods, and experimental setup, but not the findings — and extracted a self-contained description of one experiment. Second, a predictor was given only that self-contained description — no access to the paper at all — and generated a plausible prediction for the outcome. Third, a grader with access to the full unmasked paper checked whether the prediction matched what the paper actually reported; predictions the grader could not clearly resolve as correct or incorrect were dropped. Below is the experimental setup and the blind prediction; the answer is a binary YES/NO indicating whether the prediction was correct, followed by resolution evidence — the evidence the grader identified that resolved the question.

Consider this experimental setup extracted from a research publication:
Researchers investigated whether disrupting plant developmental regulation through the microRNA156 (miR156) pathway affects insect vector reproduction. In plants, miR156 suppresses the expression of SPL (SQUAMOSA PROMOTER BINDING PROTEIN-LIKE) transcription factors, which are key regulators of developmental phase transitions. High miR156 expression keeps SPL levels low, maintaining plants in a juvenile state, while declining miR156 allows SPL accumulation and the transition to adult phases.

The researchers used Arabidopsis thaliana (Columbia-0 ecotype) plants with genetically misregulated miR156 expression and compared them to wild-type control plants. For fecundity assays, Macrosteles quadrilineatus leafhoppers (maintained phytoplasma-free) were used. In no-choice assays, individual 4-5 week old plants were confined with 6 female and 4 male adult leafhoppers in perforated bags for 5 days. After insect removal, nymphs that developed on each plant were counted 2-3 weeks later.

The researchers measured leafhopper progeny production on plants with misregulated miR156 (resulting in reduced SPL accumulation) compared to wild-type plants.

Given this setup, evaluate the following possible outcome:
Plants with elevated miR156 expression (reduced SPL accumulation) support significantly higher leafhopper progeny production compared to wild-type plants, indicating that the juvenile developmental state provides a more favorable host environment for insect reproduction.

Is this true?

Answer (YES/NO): YES